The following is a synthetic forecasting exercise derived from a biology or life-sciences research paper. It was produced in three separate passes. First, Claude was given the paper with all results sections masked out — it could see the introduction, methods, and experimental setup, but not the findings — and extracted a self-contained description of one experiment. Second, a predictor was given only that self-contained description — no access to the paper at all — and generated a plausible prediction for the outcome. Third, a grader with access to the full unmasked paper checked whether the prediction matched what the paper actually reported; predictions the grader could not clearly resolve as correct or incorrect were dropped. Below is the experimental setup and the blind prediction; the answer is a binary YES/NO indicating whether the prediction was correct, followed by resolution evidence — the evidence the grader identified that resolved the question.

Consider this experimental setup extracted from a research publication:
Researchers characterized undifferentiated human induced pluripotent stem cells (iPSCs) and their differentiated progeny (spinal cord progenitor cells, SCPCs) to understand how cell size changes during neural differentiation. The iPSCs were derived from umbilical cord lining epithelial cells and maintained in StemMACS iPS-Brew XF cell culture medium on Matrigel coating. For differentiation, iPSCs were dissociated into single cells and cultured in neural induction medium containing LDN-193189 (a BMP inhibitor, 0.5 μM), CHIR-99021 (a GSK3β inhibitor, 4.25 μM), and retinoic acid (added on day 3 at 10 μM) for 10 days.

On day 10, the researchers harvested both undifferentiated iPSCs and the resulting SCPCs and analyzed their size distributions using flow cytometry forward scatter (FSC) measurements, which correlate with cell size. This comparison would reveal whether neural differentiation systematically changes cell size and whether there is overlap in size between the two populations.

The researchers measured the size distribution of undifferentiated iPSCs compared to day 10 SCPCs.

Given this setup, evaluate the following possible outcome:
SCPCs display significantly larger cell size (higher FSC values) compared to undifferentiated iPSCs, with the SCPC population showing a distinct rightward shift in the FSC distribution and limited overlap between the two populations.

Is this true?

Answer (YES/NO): NO